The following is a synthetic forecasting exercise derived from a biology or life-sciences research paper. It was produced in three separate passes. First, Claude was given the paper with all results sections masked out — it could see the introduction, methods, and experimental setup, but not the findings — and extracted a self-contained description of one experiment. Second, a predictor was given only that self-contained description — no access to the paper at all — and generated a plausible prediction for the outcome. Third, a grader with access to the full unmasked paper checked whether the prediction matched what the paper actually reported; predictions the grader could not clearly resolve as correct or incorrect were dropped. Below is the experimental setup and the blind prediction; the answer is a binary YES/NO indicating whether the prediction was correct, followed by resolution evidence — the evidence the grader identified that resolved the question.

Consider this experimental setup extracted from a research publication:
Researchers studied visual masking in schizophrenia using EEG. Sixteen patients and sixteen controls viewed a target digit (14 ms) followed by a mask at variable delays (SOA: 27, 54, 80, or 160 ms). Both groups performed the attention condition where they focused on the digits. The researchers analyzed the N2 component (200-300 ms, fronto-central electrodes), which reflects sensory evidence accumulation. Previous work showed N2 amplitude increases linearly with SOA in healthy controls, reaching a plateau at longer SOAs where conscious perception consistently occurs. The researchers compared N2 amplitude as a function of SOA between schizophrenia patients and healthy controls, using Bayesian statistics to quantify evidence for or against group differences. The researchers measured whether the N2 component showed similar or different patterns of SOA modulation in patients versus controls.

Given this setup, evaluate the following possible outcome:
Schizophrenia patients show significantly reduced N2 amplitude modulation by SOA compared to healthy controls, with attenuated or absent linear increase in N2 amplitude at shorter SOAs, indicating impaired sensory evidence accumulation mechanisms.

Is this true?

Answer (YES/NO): NO